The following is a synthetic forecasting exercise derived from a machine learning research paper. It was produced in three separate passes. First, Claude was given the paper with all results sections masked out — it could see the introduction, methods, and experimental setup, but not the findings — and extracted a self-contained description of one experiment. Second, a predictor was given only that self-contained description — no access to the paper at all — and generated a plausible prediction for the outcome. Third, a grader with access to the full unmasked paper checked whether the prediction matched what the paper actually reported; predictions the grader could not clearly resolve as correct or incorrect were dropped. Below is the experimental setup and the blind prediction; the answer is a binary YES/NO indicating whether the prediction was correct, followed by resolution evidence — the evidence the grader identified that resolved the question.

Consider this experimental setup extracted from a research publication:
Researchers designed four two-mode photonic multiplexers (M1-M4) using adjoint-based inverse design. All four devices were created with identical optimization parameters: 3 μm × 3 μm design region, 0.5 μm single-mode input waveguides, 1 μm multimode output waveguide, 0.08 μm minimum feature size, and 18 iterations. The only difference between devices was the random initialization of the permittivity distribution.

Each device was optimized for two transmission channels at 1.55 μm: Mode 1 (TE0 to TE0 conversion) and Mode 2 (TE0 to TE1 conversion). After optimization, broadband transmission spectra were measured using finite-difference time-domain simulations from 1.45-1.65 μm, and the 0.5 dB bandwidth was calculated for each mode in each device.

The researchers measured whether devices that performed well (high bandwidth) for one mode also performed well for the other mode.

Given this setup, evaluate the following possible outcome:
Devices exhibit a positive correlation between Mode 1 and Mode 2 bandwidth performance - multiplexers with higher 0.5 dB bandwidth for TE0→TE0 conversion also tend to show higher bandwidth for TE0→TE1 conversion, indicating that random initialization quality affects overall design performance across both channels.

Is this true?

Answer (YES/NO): YES